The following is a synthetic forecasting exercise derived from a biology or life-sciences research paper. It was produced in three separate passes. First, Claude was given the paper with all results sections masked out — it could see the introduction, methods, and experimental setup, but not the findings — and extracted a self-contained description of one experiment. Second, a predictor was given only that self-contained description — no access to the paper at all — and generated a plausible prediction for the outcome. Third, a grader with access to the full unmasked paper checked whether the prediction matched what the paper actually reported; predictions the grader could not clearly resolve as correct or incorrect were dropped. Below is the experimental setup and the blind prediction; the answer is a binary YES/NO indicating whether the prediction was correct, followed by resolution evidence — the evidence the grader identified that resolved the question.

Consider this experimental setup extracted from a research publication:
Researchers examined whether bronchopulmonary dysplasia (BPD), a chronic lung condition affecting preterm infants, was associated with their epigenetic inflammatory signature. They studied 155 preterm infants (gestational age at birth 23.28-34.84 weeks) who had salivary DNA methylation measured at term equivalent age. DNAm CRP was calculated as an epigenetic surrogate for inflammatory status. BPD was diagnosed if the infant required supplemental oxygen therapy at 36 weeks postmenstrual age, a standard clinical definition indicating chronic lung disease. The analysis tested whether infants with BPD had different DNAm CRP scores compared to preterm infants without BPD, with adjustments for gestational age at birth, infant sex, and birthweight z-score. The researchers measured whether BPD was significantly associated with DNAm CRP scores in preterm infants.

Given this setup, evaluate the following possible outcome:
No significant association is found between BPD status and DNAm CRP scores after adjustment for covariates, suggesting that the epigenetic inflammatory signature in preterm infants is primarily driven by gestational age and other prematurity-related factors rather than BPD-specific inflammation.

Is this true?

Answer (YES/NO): NO